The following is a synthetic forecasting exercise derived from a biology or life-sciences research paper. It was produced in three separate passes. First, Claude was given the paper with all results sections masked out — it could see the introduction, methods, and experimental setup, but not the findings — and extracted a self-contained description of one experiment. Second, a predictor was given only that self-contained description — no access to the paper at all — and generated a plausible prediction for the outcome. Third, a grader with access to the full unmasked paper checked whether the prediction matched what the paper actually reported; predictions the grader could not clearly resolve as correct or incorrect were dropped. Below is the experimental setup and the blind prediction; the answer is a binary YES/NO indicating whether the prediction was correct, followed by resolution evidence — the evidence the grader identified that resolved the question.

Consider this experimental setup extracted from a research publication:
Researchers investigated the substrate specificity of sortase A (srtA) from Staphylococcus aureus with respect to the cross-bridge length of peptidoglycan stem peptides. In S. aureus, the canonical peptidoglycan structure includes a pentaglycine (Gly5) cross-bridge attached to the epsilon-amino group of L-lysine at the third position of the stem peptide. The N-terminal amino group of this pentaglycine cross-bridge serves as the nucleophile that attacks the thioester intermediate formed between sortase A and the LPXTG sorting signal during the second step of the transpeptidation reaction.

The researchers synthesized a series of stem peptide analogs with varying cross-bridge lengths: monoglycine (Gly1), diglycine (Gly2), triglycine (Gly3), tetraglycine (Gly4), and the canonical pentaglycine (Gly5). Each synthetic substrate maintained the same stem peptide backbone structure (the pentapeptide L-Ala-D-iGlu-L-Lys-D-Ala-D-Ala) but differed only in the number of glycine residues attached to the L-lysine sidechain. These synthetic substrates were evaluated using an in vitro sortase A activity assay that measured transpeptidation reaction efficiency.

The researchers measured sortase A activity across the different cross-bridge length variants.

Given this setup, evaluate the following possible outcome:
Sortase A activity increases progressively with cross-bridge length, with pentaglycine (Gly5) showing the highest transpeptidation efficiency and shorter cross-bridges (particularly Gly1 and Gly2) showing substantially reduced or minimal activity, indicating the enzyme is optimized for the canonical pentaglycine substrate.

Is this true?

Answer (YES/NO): NO